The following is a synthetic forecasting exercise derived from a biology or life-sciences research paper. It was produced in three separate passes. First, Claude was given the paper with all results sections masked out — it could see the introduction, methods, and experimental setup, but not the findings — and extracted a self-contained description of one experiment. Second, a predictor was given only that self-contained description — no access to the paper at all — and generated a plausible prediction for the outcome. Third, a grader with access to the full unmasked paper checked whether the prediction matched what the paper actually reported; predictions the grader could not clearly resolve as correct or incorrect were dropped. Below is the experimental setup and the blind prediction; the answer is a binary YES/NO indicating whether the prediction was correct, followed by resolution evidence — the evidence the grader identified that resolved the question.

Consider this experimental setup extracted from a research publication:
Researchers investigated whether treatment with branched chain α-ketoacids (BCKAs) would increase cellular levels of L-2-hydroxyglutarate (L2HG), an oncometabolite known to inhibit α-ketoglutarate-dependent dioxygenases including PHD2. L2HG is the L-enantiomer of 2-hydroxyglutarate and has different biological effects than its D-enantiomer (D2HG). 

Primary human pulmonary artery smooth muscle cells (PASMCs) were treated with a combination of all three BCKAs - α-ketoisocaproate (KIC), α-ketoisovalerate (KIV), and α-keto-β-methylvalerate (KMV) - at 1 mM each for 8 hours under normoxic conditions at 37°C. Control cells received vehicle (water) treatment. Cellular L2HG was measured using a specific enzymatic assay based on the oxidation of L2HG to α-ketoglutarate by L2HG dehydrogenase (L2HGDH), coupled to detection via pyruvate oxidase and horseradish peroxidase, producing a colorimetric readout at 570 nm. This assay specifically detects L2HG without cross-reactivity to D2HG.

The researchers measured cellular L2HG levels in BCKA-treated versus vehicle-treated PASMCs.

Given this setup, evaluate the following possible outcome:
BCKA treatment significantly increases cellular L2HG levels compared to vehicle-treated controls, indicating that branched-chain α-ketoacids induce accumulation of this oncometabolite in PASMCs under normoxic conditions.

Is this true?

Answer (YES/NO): YES